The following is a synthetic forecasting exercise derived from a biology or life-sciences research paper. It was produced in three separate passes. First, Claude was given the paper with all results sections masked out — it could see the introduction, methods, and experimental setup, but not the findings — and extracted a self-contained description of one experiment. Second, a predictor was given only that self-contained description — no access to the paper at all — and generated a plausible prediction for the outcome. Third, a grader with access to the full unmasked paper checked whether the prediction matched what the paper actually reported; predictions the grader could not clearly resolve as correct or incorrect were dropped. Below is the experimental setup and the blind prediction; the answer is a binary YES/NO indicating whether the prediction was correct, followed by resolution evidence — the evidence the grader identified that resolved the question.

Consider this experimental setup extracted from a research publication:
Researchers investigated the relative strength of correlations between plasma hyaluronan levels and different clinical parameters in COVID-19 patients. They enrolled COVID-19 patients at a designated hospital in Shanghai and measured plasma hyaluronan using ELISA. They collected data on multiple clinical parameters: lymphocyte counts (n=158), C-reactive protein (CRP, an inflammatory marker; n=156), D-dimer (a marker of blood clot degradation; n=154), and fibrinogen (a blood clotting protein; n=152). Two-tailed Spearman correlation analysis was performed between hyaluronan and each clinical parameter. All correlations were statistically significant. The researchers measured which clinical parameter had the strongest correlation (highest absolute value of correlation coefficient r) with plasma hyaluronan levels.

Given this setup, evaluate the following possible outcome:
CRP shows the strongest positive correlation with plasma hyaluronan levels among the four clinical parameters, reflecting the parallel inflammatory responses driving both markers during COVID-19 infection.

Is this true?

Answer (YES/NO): YES